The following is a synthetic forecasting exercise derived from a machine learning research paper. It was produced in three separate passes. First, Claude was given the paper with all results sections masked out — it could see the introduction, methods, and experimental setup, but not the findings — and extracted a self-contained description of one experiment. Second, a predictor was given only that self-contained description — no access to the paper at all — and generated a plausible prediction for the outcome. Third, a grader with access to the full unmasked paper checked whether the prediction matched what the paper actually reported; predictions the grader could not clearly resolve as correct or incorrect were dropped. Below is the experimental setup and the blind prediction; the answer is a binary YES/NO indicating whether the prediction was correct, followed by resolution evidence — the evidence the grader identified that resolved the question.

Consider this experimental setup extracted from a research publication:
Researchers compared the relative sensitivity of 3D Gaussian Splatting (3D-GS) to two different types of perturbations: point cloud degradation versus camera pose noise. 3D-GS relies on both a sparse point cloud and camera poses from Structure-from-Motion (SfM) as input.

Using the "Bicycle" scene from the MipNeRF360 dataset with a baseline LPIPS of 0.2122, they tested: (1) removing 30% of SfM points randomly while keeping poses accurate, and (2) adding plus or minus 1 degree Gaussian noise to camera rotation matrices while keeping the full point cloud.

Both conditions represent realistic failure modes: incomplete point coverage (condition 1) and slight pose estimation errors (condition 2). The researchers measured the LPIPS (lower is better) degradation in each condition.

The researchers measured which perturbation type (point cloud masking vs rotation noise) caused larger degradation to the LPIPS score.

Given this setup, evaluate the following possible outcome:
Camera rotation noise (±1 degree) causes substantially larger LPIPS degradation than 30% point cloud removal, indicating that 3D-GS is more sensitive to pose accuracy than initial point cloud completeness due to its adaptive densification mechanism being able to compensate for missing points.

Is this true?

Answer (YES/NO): YES